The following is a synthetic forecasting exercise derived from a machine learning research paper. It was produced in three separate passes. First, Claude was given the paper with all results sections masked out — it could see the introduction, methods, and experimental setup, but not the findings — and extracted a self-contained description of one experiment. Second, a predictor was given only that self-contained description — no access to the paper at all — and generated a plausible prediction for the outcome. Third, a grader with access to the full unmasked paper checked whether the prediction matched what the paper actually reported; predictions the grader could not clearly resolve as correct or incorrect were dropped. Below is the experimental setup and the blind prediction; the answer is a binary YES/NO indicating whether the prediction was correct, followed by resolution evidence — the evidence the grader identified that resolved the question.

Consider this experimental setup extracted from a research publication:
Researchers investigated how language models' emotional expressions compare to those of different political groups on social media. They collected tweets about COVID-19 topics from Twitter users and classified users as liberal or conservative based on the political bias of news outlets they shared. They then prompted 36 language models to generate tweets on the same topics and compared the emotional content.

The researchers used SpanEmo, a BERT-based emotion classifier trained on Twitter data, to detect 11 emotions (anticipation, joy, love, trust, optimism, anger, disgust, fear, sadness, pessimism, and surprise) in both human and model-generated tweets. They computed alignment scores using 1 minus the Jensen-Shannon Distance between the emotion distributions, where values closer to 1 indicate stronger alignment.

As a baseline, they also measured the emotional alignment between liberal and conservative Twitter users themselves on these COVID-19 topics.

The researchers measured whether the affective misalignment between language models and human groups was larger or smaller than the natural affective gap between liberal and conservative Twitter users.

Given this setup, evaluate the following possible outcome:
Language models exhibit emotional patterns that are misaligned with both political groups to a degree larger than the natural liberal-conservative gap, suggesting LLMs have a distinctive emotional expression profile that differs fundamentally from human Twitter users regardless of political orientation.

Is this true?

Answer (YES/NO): YES